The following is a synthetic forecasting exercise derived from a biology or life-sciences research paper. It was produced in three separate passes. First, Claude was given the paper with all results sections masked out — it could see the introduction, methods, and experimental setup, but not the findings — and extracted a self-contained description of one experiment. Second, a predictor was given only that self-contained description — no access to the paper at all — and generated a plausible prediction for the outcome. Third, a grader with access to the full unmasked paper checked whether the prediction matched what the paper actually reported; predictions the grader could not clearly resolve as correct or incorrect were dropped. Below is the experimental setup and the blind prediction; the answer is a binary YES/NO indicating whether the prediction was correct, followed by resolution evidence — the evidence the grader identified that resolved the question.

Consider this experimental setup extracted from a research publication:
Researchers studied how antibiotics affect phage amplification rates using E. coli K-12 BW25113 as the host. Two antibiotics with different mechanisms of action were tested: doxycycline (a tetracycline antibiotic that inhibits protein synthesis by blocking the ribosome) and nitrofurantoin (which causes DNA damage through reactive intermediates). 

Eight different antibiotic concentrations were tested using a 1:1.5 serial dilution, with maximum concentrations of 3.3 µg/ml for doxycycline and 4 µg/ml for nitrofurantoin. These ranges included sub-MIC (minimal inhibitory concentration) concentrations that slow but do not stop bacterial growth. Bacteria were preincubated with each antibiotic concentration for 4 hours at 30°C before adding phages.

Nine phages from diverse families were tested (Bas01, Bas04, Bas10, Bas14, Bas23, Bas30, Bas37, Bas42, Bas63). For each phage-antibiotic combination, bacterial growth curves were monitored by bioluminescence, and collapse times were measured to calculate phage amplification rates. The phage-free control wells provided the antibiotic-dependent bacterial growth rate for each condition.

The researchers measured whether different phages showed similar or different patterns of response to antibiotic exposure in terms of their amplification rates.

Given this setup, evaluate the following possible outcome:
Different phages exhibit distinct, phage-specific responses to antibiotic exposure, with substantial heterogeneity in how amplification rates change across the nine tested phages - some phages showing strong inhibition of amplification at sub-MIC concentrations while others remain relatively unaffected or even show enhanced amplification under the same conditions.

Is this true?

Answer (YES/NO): NO